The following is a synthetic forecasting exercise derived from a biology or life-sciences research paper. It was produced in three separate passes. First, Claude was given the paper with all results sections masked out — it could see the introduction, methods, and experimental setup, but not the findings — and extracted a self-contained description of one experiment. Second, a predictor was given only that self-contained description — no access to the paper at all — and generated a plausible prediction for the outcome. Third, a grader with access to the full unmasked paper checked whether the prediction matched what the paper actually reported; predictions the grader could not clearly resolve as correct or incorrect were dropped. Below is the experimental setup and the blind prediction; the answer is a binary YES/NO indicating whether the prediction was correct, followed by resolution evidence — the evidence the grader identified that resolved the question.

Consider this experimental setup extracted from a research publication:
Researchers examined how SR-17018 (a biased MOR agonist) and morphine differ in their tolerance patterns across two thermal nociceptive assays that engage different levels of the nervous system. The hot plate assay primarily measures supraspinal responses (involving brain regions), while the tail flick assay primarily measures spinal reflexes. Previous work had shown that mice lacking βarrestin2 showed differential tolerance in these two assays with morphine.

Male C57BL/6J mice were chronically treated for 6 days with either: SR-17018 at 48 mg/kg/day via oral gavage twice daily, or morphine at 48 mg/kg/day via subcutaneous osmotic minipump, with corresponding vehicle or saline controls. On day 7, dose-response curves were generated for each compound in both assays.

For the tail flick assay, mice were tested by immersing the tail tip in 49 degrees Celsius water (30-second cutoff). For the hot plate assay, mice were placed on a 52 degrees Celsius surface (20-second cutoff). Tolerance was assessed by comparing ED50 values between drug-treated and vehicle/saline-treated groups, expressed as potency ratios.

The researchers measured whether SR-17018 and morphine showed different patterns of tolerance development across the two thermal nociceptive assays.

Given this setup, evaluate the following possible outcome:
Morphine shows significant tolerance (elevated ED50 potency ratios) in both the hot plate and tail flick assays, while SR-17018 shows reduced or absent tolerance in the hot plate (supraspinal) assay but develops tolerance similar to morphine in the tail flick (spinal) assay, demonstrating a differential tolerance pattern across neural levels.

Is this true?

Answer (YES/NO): YES